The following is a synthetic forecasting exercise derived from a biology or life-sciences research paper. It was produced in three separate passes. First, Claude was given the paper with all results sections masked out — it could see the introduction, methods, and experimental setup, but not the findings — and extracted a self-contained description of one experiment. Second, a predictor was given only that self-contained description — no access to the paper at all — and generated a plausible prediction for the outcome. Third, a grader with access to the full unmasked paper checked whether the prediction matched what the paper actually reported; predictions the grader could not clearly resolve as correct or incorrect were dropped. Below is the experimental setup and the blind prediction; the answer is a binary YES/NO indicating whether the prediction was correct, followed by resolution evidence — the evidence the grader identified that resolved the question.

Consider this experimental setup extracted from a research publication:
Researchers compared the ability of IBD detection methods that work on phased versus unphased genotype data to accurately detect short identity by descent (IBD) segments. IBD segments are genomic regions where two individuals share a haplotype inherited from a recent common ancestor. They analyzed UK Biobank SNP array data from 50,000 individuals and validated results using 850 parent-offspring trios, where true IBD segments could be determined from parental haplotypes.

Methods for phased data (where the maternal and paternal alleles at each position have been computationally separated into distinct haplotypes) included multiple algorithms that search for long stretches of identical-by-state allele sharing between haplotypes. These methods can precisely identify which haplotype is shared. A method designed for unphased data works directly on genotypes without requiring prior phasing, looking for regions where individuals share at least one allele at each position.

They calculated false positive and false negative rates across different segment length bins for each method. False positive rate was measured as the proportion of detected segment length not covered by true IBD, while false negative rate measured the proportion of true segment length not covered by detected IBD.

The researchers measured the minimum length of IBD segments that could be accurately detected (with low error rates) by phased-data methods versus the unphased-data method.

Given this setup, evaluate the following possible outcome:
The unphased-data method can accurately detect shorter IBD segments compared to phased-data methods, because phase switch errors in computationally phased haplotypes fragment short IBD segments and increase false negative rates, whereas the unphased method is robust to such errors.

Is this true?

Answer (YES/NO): NO